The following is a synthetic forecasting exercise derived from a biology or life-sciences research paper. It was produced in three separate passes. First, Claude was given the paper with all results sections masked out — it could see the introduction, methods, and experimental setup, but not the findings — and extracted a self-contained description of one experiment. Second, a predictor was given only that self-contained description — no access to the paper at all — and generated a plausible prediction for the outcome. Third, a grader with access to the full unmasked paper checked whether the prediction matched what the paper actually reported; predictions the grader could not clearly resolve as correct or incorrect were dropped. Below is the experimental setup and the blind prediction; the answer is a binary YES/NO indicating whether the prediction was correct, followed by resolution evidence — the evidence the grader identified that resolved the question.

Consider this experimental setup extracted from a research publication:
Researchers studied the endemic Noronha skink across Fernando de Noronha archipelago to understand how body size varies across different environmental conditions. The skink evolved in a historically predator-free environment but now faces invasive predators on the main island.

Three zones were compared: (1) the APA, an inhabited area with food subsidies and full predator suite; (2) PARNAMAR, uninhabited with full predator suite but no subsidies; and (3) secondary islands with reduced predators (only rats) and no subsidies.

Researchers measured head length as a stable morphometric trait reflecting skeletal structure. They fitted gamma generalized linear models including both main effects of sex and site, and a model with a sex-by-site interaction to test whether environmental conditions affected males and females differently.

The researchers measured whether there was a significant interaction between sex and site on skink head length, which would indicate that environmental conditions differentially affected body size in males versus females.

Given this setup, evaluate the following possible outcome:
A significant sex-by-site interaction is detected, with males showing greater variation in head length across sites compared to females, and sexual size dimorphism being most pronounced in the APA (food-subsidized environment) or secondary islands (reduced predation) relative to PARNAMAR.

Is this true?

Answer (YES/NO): NO